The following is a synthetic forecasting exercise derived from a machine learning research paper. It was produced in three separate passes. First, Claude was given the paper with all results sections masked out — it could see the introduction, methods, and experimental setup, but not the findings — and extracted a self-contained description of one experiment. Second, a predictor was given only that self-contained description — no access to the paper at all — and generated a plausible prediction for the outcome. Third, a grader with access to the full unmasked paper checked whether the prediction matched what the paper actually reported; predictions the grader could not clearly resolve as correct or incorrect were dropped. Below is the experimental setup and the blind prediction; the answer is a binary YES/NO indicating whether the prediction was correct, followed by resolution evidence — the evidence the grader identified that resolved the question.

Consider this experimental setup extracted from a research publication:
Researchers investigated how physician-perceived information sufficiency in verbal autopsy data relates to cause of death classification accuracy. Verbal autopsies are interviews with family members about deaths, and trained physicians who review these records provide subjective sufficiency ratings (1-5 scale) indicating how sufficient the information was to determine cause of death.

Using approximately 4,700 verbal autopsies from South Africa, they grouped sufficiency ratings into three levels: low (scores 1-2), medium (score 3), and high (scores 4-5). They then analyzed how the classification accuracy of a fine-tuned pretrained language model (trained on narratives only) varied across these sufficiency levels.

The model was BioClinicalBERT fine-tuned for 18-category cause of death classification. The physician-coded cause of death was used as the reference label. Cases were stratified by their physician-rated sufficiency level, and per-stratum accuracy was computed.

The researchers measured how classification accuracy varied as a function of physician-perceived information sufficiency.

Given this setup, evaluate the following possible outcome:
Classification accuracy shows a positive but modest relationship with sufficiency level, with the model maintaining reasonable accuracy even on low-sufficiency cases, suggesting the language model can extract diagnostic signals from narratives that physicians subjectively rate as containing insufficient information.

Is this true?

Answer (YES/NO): NO